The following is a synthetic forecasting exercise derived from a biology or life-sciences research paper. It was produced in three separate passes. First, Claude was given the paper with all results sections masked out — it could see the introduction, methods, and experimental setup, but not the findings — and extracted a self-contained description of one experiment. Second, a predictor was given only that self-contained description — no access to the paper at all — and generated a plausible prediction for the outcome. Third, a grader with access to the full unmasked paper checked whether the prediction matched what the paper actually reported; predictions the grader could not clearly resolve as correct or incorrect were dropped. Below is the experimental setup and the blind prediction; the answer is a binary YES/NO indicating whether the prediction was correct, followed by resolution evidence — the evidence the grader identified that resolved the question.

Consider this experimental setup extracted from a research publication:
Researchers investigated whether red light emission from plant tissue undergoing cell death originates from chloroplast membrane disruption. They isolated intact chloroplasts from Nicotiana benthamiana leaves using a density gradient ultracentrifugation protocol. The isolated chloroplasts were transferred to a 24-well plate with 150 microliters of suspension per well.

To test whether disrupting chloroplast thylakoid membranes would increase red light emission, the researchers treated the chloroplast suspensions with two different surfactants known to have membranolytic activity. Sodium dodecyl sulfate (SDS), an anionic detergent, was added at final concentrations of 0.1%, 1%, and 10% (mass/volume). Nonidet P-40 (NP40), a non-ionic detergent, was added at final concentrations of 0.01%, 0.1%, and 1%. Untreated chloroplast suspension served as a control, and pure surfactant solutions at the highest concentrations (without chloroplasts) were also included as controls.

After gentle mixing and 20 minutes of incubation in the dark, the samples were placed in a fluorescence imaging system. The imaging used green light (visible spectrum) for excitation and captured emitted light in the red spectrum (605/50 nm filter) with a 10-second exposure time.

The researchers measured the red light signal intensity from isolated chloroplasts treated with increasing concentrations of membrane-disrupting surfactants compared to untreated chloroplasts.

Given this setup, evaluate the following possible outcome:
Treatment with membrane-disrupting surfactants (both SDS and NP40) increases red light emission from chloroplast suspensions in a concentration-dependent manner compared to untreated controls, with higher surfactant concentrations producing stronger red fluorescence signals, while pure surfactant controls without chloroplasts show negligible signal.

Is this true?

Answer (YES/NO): YES